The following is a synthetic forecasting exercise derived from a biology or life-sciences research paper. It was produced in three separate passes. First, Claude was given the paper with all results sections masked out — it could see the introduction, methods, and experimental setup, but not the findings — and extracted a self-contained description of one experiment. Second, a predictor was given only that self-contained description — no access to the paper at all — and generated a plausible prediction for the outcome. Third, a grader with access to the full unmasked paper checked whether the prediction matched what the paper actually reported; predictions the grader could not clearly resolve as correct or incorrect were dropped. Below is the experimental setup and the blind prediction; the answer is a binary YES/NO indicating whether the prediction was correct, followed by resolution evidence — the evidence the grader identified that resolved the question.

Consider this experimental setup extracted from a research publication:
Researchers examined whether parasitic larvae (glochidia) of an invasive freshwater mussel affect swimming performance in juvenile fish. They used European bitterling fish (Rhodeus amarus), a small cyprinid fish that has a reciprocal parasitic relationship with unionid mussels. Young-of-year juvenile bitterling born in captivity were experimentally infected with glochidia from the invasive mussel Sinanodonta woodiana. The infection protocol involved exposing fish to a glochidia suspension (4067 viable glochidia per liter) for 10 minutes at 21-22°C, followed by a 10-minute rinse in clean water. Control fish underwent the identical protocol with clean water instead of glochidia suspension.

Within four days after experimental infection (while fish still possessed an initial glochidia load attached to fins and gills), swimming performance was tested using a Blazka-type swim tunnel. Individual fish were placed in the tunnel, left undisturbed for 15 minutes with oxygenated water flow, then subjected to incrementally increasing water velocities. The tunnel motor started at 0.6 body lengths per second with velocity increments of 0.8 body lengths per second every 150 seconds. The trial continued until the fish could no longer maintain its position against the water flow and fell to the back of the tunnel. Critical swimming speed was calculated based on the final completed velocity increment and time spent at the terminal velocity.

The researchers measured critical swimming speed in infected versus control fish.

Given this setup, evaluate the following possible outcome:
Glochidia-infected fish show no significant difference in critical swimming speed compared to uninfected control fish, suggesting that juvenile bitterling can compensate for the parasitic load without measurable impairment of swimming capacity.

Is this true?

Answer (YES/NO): NO